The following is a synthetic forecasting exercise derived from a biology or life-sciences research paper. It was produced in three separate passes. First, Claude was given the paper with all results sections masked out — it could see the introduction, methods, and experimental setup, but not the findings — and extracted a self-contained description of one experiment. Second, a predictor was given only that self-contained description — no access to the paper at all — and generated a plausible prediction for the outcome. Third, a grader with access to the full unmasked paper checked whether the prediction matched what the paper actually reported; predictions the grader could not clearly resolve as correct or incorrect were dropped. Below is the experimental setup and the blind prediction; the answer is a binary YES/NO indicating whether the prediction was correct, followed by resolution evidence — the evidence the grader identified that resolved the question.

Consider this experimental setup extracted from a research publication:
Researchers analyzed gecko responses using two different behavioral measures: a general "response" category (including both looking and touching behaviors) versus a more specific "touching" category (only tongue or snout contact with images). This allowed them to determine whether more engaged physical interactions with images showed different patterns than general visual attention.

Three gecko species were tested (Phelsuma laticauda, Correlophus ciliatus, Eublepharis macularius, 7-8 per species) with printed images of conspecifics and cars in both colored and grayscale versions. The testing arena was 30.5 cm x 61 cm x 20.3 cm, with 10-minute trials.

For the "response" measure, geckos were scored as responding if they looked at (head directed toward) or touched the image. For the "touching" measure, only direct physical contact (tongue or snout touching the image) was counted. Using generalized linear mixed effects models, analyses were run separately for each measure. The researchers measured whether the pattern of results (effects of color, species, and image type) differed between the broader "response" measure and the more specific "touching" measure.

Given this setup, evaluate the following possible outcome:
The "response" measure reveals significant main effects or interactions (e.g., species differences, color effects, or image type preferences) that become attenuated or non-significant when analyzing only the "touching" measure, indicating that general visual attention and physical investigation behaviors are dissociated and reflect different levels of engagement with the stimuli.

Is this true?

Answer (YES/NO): NO